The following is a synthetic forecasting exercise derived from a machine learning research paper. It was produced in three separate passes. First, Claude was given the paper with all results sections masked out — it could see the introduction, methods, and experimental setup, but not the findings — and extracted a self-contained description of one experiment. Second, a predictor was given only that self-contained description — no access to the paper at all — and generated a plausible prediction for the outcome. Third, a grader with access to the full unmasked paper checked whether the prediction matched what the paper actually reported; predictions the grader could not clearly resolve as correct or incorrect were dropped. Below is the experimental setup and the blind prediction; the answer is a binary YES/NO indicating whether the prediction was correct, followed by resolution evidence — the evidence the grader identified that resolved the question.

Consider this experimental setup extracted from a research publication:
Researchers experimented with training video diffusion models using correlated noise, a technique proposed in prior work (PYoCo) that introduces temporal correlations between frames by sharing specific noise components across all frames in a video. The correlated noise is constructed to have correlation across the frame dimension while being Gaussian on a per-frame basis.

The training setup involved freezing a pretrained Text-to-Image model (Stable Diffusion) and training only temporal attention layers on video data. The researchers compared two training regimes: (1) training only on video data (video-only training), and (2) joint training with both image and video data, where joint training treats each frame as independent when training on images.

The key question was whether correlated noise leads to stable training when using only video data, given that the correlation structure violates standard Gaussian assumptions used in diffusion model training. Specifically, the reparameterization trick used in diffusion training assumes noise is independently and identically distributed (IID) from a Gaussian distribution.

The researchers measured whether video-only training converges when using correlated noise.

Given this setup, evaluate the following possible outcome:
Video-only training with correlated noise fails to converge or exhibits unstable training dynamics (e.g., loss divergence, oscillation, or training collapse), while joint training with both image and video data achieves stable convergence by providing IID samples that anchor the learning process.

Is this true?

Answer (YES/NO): YES